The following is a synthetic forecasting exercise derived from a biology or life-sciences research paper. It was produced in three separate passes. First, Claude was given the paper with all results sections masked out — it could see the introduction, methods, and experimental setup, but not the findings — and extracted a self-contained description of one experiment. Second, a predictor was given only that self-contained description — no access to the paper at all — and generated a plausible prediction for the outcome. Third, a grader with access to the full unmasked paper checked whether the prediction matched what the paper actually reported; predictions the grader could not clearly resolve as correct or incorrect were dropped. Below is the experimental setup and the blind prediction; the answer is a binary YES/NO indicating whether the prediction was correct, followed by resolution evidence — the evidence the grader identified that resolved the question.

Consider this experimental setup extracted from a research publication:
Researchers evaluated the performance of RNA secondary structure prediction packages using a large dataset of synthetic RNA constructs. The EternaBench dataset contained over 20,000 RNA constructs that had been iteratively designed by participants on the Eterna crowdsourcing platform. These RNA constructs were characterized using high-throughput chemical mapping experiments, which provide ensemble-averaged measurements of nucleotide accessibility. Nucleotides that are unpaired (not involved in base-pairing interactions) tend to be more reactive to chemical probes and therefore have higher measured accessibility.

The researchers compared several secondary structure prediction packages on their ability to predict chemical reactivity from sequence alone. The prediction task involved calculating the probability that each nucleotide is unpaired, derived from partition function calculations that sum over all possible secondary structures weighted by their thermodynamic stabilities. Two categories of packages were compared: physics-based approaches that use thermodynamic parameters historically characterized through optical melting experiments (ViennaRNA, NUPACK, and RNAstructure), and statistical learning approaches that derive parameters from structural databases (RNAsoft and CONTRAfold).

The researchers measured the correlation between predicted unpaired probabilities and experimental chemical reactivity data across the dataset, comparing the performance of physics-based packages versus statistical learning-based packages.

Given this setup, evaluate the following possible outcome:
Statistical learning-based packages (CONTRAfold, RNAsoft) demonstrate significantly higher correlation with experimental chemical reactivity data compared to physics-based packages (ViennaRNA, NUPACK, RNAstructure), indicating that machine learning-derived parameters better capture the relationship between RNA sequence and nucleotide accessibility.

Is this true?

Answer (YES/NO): YES